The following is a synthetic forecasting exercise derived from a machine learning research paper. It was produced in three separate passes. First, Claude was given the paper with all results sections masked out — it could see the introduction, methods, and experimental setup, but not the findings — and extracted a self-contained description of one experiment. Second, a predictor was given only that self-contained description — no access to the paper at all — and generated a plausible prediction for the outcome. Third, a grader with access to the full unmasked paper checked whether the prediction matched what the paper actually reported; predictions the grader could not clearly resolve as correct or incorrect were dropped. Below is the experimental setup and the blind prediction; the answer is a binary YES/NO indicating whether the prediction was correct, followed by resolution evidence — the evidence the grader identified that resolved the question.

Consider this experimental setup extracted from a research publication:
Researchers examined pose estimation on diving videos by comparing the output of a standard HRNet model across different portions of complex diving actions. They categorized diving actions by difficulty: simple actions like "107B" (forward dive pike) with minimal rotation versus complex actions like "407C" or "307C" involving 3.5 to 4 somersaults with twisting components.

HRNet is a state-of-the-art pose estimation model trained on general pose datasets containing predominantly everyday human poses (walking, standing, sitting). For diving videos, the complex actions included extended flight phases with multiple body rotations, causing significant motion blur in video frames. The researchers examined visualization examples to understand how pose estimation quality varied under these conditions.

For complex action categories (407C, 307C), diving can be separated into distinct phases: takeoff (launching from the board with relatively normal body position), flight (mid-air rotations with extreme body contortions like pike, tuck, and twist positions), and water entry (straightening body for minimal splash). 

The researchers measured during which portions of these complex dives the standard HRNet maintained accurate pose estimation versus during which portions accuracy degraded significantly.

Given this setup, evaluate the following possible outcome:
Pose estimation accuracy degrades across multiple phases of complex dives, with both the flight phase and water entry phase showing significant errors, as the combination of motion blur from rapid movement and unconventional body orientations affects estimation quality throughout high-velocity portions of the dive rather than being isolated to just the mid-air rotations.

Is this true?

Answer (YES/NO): NO